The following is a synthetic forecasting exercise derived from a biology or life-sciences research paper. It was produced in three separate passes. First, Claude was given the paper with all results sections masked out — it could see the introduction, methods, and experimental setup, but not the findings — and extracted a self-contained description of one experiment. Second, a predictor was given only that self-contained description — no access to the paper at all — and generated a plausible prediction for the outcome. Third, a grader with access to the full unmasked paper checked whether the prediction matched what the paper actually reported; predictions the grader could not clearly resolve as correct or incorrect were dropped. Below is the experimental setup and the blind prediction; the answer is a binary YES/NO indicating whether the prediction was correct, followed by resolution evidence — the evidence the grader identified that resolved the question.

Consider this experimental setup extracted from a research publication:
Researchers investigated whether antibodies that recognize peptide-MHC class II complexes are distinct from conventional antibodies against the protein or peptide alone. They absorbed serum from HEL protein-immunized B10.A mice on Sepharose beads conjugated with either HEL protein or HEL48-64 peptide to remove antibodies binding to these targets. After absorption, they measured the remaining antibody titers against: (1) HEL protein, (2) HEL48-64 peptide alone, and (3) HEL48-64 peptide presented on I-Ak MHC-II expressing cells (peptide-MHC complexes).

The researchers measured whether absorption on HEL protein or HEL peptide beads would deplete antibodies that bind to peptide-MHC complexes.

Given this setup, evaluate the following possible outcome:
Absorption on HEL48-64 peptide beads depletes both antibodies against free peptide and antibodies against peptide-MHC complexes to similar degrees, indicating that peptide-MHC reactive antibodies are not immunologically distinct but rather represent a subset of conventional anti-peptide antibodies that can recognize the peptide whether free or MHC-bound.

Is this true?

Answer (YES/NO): NO